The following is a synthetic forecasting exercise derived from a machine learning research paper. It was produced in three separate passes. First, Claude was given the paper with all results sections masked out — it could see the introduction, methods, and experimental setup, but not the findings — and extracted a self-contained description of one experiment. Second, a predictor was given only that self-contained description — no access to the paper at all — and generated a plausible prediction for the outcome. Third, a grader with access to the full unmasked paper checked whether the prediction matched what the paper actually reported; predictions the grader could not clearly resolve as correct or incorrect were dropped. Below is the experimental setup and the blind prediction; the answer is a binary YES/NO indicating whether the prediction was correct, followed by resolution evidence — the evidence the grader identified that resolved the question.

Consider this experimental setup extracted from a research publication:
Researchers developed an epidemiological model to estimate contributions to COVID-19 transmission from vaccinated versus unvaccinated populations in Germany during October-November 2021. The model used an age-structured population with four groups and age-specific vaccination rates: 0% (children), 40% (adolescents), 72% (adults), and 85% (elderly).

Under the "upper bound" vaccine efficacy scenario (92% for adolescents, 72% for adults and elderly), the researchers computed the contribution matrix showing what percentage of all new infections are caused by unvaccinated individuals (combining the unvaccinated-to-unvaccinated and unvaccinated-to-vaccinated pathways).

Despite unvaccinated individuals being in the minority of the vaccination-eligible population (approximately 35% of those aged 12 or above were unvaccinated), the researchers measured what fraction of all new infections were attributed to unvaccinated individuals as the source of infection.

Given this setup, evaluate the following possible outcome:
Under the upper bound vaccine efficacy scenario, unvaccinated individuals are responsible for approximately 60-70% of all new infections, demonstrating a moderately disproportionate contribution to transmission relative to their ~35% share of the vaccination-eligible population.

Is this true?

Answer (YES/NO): NO